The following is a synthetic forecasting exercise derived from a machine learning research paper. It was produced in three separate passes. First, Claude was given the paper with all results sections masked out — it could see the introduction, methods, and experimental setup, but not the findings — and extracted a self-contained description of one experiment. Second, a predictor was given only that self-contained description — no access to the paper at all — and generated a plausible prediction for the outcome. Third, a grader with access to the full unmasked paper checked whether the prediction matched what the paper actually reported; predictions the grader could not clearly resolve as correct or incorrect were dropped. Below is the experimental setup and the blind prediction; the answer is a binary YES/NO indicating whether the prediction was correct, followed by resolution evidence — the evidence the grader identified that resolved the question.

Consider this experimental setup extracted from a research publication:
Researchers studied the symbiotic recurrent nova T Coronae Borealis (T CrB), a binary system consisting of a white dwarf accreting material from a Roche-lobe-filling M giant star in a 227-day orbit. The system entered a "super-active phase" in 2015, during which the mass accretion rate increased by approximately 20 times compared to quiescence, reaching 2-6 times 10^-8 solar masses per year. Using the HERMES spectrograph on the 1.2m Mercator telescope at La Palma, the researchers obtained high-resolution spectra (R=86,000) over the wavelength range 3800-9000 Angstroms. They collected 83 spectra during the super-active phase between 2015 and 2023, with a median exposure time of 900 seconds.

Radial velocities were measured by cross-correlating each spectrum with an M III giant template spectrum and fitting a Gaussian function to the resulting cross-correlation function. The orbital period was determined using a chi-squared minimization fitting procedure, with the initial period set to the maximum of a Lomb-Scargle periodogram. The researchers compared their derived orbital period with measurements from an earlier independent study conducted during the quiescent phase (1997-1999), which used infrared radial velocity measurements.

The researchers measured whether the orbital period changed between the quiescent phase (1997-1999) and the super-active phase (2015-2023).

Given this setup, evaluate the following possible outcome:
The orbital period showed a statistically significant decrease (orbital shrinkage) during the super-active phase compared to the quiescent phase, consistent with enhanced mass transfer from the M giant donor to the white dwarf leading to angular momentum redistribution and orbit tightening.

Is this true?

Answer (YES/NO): NO